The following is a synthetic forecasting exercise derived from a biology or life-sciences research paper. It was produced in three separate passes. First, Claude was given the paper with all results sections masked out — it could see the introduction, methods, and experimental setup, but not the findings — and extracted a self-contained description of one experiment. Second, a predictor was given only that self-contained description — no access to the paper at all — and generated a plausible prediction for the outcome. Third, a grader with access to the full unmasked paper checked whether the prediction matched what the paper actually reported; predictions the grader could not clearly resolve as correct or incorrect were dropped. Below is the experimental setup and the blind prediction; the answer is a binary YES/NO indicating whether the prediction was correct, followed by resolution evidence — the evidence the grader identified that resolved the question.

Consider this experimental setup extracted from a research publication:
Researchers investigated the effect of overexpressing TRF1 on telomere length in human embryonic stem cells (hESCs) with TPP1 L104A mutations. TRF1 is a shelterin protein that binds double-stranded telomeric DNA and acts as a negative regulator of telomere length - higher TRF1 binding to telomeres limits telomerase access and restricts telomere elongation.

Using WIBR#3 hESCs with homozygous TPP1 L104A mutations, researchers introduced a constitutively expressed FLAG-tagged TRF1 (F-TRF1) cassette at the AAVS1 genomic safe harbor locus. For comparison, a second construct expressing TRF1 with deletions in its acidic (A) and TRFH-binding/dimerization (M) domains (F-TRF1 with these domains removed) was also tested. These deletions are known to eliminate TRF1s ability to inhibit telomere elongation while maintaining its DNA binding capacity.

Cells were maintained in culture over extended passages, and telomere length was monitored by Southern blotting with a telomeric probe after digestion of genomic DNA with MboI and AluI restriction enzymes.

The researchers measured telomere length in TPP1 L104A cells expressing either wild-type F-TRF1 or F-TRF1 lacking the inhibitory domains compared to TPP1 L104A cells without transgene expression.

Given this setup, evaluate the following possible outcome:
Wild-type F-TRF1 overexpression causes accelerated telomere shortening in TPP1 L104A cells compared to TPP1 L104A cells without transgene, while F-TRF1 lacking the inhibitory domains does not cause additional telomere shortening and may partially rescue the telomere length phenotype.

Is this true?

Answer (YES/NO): NO